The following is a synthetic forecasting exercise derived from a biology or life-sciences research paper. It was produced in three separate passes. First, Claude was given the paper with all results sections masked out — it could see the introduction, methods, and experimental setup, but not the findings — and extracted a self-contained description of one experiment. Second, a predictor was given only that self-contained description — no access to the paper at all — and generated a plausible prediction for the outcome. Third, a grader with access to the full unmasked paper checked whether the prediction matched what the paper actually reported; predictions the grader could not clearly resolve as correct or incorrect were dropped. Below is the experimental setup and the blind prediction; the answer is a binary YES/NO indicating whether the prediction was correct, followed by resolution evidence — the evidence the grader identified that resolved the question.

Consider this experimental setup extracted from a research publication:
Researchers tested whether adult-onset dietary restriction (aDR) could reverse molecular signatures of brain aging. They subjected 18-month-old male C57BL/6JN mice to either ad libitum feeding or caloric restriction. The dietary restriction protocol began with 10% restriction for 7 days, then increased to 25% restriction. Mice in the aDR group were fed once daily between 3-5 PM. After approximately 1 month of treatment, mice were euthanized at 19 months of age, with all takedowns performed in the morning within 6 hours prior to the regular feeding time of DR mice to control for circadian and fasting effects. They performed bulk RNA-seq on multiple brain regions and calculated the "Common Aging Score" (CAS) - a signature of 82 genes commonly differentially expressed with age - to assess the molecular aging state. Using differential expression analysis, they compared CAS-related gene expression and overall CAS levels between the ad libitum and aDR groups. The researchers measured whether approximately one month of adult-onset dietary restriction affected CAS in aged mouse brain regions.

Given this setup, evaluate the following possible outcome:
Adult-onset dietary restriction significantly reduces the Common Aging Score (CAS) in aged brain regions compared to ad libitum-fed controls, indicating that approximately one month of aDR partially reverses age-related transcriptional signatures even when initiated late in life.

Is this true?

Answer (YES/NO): NO